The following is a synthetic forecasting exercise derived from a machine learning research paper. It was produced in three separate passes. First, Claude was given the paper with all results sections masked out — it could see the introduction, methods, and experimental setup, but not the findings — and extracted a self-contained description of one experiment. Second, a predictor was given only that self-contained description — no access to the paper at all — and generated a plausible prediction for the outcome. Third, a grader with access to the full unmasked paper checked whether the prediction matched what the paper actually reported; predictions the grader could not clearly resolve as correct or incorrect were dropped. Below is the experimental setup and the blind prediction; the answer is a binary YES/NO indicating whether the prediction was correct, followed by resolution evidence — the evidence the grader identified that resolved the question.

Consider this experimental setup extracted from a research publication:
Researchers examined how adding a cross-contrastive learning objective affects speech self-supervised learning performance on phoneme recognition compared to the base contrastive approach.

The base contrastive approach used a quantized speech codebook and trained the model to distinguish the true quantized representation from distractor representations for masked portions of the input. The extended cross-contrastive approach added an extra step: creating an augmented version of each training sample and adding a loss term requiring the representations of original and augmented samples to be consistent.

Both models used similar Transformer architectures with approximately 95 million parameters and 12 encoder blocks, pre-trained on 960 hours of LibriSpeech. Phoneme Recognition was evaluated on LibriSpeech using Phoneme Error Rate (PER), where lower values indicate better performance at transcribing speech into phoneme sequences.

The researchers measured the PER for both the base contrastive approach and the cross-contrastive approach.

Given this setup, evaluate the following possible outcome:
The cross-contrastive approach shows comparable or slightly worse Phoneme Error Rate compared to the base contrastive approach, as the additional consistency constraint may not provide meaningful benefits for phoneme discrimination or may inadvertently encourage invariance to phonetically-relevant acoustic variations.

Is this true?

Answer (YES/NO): YES